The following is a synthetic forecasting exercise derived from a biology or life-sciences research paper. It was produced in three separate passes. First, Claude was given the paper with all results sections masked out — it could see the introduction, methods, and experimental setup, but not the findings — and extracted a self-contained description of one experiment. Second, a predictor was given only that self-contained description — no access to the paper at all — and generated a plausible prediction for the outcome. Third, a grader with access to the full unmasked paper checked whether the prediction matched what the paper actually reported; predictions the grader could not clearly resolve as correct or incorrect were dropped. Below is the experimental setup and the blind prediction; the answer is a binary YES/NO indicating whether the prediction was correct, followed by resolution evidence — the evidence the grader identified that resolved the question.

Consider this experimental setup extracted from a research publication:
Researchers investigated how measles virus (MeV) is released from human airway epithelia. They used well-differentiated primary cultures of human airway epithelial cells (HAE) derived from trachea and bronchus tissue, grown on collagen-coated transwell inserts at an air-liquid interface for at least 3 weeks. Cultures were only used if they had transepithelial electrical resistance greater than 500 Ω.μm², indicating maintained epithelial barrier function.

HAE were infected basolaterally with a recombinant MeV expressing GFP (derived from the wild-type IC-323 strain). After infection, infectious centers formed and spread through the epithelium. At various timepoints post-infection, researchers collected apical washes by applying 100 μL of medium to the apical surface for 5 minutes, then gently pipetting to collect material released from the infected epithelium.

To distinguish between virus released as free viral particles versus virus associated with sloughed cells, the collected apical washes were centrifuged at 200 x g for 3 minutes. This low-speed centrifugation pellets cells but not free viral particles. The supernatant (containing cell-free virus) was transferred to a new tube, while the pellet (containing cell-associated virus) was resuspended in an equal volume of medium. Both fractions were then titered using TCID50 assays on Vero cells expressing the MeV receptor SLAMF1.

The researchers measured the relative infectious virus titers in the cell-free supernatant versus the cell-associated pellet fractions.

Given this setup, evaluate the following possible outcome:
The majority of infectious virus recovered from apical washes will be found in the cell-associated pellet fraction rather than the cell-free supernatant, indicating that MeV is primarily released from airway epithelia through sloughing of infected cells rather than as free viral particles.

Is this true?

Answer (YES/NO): YES